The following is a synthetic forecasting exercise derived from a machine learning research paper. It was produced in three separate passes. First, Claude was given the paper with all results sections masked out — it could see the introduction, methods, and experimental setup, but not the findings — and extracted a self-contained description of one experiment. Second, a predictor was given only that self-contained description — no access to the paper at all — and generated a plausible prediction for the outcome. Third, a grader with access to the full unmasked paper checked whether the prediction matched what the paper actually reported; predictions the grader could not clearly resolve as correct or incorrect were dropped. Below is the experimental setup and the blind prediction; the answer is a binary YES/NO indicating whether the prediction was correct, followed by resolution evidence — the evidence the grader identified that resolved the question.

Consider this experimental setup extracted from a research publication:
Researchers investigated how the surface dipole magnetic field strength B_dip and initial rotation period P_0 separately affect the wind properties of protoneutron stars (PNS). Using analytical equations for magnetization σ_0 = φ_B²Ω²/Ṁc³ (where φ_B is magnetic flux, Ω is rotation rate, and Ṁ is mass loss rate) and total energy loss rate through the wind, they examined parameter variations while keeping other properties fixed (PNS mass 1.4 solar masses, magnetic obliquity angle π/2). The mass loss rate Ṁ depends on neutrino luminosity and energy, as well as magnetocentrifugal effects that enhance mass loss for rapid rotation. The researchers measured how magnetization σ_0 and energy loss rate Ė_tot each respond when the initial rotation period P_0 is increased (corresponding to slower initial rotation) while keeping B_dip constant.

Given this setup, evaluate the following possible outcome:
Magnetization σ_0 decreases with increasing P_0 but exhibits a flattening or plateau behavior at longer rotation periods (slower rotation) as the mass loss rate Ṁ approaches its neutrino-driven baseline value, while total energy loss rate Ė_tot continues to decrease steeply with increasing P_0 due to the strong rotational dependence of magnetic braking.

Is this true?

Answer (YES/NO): NO